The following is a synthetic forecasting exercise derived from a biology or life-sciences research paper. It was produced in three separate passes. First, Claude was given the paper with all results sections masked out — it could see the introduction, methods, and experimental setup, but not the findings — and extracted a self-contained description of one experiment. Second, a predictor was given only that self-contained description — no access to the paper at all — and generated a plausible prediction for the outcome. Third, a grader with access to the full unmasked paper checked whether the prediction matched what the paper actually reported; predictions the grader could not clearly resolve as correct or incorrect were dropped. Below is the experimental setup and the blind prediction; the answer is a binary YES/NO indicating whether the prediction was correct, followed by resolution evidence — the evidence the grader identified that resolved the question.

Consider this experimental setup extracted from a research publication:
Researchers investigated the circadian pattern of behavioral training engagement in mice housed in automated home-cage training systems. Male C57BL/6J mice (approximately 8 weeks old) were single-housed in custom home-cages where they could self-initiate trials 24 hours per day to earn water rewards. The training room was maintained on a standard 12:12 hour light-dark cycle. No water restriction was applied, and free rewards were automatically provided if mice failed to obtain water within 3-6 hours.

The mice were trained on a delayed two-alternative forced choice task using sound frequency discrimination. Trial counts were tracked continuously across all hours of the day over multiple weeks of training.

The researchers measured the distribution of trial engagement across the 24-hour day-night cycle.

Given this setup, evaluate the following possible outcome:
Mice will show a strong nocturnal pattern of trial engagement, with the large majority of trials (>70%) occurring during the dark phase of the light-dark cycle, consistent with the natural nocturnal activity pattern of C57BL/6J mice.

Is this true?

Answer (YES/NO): NO